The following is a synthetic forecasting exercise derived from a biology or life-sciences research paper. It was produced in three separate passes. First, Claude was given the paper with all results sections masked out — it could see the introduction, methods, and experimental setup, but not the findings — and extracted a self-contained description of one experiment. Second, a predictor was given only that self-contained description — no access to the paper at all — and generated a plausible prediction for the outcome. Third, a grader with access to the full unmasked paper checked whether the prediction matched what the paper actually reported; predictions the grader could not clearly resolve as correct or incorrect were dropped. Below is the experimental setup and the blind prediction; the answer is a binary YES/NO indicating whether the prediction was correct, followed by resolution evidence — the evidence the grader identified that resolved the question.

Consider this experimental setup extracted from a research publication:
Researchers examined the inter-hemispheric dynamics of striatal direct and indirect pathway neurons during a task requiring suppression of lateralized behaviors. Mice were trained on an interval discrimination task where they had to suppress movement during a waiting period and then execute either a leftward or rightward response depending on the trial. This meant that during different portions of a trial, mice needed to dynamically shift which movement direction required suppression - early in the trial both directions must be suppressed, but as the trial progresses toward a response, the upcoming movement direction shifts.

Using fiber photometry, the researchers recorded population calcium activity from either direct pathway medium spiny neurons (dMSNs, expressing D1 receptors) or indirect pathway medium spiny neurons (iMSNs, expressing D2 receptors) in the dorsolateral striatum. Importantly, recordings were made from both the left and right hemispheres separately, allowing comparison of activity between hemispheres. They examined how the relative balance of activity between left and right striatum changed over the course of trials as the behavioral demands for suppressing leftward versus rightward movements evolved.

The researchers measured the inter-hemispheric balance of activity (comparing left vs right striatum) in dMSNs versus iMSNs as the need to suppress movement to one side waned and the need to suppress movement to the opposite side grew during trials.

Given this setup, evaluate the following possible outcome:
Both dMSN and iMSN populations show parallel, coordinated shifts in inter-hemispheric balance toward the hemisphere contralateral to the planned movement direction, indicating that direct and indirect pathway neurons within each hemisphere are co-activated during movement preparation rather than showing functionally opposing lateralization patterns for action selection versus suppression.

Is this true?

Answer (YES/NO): NO